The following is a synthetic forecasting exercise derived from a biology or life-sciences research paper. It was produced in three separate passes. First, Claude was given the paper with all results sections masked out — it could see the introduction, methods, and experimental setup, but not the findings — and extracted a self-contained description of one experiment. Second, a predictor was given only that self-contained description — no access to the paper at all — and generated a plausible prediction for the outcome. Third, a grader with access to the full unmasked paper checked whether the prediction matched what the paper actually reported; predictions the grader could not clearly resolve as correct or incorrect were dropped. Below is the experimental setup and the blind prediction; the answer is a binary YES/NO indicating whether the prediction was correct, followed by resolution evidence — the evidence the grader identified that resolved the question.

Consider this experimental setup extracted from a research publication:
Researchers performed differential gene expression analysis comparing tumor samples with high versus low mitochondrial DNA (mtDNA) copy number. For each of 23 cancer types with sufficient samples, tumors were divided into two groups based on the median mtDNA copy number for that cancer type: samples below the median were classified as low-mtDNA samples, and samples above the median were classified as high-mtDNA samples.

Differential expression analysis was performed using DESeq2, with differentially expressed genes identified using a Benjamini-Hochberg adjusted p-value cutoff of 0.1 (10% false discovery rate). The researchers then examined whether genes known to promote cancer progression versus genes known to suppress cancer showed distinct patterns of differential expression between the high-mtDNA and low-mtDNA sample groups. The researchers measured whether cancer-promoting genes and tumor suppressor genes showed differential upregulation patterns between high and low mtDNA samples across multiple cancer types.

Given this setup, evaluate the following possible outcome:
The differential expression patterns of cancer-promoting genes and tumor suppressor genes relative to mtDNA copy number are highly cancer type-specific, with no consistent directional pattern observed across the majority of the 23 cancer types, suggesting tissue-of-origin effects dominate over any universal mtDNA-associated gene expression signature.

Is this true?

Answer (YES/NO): NO